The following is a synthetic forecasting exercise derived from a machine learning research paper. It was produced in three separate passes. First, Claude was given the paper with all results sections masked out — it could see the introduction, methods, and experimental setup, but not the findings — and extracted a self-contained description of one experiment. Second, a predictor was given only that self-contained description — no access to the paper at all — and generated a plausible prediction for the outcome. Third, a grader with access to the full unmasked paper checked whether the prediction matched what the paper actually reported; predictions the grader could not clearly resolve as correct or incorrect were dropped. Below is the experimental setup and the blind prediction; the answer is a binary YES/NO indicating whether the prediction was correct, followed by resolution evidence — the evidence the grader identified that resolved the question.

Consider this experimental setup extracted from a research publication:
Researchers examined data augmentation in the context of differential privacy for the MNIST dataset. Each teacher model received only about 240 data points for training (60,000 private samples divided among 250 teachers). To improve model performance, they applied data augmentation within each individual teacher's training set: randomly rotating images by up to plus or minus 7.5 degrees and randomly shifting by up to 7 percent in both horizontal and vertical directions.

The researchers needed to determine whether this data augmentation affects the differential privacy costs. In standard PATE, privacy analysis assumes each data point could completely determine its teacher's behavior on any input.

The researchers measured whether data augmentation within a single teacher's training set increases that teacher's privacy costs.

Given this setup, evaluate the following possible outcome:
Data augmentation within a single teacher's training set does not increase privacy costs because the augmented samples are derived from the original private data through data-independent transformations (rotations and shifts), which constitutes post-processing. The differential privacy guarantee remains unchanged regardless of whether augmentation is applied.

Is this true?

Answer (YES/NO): YES